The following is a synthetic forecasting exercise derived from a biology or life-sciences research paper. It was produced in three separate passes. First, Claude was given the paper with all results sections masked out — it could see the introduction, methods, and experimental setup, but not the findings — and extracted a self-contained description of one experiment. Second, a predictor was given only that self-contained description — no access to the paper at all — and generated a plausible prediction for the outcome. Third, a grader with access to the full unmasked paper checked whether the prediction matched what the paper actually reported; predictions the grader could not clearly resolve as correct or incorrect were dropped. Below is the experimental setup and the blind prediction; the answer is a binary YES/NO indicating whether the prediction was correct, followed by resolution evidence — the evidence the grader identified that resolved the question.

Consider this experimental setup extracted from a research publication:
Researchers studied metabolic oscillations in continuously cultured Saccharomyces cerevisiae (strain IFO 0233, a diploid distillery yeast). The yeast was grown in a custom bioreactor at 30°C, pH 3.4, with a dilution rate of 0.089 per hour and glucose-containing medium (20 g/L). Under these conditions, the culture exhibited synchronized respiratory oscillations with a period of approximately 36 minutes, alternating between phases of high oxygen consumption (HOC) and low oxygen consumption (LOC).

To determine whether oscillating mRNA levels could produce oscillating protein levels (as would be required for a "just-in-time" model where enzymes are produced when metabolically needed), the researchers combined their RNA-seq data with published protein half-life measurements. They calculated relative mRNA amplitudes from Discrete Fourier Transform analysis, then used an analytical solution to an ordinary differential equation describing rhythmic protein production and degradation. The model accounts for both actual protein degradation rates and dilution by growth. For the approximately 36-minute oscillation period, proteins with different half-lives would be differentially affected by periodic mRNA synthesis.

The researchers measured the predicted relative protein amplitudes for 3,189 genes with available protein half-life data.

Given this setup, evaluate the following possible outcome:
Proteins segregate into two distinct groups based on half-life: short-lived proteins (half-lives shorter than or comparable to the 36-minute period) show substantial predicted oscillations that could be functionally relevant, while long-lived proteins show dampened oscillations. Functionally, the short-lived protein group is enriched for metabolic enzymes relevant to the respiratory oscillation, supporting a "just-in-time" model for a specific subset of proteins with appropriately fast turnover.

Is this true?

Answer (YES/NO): NO